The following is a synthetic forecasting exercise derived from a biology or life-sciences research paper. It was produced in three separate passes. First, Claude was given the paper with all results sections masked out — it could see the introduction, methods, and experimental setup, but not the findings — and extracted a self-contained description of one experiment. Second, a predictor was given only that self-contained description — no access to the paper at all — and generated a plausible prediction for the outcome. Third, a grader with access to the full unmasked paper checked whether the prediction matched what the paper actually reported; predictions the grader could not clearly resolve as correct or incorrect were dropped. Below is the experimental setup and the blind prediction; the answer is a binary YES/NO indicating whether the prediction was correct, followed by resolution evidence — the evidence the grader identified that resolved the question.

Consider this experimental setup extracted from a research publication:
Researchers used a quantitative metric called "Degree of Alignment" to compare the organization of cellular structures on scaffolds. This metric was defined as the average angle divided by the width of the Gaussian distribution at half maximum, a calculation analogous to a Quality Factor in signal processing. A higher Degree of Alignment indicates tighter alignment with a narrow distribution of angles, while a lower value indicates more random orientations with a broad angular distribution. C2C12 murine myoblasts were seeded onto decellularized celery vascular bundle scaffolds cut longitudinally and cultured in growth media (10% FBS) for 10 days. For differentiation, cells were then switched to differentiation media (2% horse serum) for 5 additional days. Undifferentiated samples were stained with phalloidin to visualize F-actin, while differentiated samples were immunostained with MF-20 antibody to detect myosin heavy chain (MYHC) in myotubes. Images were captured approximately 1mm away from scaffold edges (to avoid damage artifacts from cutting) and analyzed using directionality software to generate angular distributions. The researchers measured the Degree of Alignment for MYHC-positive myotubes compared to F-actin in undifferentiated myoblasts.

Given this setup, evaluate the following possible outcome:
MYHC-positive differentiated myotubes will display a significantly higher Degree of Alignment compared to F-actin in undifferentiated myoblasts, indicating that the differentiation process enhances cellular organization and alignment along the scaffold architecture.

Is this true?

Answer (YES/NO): NO